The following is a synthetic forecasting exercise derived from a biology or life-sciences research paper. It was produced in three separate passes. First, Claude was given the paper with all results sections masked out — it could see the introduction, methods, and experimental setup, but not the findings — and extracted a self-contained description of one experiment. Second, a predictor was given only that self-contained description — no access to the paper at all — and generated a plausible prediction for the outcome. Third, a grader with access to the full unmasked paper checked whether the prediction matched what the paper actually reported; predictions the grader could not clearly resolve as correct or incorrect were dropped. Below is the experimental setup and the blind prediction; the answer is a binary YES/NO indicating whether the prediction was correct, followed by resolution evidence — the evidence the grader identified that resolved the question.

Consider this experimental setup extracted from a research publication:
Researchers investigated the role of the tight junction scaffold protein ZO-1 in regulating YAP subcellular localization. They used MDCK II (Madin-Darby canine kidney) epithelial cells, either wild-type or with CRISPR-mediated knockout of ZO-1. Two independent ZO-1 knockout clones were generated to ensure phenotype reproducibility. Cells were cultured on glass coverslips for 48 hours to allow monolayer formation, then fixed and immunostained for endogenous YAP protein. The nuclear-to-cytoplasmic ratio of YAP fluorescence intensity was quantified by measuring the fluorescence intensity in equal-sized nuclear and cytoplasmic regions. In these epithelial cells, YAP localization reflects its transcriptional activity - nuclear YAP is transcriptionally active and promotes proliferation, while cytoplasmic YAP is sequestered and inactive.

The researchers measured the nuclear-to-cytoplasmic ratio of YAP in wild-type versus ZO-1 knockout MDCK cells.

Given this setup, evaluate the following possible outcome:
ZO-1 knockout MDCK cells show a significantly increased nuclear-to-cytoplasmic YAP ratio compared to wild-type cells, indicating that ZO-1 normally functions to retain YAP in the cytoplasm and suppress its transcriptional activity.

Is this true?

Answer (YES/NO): YES